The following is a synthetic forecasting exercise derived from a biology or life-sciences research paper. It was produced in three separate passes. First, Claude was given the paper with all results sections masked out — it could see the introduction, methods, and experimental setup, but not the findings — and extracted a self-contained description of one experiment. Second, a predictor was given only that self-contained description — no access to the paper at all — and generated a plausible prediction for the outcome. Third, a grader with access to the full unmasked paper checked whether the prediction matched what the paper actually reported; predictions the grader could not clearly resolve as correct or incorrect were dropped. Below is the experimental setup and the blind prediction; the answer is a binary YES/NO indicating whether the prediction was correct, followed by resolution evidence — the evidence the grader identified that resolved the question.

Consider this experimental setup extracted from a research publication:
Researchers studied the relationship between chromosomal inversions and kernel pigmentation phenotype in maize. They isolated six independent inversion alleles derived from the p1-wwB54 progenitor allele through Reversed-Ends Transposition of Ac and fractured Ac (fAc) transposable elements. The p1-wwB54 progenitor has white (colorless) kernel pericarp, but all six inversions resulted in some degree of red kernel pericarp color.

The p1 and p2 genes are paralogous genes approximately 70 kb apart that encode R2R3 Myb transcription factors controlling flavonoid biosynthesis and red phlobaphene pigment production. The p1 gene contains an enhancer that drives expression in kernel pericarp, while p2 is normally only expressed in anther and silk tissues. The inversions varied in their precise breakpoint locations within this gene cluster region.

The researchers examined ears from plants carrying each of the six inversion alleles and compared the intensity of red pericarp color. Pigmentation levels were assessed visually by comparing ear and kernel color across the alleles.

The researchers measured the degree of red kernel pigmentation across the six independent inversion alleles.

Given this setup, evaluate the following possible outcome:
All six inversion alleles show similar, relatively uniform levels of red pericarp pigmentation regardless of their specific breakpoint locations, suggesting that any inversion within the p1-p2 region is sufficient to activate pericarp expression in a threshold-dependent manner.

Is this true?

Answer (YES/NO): NO